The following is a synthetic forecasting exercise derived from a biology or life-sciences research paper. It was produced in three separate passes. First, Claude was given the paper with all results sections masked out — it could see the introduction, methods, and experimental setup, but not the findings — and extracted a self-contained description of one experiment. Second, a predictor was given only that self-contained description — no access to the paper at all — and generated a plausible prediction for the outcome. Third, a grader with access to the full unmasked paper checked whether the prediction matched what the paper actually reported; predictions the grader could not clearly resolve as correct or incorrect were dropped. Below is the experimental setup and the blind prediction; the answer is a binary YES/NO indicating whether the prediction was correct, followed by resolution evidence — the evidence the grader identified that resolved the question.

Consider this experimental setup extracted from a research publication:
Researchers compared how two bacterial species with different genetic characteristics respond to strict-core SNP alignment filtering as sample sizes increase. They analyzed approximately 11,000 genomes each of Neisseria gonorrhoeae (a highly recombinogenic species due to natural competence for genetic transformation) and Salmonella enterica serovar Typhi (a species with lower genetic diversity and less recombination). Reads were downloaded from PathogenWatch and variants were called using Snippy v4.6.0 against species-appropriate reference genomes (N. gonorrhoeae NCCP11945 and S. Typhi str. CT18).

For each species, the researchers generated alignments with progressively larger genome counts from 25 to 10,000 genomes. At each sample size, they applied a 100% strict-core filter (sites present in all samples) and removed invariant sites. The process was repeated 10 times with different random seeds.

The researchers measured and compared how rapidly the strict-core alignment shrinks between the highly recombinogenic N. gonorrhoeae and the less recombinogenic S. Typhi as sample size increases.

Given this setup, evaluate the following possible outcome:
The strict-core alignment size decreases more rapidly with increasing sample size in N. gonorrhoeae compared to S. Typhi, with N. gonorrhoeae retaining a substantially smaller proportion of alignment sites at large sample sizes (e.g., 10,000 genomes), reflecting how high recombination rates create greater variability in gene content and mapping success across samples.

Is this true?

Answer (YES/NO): NO